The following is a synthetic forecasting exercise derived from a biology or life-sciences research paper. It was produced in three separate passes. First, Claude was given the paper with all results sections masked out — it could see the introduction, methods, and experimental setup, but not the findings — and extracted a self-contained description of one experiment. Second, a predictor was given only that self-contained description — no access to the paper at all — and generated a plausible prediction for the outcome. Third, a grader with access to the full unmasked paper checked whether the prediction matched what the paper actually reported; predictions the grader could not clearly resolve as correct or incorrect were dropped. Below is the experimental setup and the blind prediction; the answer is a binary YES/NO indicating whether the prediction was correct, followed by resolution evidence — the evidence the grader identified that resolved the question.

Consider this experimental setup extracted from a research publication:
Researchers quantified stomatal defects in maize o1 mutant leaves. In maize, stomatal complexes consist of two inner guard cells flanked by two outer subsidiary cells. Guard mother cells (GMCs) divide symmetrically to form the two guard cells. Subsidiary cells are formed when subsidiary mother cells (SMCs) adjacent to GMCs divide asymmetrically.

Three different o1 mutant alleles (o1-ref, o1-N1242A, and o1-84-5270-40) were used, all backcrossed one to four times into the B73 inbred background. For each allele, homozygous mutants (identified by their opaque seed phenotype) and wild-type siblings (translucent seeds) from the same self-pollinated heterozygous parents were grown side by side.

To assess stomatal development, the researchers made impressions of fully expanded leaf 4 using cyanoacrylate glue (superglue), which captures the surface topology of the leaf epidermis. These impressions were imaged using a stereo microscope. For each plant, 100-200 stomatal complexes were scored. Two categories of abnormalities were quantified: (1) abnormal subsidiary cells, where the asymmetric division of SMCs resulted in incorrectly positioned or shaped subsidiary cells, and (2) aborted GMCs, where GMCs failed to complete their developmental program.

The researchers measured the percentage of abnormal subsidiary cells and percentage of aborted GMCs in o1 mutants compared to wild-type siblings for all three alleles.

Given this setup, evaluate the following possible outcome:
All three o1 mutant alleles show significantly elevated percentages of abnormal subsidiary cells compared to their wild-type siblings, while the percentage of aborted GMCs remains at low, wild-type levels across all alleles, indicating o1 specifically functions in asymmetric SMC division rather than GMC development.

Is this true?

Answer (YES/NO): NO